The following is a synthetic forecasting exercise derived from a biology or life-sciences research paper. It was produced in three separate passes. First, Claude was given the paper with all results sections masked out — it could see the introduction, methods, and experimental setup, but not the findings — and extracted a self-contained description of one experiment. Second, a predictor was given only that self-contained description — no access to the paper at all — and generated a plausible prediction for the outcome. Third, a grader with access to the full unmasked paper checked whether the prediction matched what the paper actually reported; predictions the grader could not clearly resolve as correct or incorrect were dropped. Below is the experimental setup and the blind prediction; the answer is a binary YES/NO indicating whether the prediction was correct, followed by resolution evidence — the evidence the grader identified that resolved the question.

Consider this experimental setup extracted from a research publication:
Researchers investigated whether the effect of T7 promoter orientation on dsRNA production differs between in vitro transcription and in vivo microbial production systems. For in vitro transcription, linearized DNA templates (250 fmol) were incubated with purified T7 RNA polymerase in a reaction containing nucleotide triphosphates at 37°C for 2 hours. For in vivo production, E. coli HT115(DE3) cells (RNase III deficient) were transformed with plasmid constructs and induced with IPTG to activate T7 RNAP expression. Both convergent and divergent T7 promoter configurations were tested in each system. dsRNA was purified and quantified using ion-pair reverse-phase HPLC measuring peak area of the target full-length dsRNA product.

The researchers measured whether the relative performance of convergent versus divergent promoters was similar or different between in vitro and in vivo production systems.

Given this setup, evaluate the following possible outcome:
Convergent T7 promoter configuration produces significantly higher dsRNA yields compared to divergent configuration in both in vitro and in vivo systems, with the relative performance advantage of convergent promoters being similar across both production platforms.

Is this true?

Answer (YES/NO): NO